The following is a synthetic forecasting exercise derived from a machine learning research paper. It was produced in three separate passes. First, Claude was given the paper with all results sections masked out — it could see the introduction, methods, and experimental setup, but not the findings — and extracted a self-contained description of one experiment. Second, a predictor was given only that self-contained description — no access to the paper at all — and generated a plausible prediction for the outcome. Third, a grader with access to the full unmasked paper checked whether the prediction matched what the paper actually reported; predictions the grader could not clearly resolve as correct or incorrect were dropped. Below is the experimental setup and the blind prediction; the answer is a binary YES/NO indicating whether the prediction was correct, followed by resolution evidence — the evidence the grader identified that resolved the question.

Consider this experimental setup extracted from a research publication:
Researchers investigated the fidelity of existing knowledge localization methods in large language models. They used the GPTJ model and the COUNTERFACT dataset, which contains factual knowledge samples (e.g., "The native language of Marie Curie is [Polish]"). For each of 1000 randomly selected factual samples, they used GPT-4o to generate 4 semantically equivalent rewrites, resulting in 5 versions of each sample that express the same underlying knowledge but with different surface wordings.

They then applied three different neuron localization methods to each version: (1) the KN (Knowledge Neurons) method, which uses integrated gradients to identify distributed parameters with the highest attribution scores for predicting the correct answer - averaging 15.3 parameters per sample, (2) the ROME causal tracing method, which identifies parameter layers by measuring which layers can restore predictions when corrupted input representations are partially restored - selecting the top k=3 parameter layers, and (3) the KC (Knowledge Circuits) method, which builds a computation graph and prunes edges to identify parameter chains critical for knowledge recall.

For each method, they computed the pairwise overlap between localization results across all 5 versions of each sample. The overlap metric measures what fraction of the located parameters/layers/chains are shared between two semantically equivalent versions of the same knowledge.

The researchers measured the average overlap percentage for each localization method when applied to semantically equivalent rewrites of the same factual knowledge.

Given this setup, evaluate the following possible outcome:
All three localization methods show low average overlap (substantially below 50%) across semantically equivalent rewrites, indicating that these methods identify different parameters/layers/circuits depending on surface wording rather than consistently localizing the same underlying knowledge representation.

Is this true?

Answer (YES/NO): YES